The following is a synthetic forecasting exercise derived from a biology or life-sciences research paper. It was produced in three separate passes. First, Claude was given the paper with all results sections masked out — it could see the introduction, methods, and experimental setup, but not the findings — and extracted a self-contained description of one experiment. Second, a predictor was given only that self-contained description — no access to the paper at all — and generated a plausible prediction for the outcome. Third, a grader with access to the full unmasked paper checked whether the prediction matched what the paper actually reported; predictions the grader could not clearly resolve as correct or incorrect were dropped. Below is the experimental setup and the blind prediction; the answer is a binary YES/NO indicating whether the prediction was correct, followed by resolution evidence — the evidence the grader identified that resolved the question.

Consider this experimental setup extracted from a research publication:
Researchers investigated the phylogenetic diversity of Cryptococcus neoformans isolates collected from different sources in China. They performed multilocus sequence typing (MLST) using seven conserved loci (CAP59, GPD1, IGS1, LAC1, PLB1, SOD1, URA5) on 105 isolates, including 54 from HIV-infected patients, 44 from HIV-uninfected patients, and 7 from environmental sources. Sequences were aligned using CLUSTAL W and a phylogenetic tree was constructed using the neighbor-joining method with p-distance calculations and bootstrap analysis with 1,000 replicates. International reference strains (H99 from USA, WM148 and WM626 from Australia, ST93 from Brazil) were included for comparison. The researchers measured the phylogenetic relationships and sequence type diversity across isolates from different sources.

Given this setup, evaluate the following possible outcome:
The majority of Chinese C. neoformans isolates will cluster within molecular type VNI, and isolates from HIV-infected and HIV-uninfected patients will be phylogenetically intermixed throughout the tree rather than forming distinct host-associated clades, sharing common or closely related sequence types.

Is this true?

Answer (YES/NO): NO